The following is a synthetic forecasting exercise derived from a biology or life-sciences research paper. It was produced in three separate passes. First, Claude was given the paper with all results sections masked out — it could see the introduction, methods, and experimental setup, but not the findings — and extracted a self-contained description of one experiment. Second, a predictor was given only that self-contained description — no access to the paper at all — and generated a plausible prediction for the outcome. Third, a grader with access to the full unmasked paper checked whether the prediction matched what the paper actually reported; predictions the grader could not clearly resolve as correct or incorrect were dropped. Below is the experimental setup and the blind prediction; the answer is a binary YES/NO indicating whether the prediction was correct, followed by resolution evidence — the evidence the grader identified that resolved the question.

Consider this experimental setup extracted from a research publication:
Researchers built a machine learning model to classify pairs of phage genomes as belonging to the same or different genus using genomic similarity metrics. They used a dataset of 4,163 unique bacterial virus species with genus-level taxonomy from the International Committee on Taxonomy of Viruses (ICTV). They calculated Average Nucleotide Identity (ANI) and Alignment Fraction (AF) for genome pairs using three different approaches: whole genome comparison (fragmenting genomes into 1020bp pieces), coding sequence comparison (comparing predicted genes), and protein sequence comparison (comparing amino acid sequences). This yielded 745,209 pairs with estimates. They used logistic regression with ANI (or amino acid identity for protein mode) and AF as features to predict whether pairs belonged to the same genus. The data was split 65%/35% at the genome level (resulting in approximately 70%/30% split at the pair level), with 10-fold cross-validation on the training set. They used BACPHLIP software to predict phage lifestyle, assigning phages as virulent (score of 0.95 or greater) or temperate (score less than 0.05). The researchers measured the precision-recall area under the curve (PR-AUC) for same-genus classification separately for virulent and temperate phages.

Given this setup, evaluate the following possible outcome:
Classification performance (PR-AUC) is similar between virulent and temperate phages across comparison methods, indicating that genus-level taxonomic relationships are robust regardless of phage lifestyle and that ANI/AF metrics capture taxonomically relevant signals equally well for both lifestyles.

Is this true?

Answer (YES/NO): NO